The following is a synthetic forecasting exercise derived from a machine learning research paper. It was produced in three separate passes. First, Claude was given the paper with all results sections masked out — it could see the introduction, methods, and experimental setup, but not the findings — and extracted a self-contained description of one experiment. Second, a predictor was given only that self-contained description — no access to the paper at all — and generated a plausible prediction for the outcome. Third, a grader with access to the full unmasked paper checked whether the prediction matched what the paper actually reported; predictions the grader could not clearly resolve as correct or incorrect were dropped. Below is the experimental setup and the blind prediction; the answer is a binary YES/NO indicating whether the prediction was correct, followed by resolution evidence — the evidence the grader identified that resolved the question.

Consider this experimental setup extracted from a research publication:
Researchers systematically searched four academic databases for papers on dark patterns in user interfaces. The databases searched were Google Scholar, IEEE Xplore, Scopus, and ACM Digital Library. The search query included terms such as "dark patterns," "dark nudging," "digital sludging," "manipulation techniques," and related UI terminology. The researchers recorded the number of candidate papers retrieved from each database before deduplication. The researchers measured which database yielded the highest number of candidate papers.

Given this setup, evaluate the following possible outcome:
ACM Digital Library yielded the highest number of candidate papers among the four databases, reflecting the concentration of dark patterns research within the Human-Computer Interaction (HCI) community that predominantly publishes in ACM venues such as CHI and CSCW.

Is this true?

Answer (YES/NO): NO